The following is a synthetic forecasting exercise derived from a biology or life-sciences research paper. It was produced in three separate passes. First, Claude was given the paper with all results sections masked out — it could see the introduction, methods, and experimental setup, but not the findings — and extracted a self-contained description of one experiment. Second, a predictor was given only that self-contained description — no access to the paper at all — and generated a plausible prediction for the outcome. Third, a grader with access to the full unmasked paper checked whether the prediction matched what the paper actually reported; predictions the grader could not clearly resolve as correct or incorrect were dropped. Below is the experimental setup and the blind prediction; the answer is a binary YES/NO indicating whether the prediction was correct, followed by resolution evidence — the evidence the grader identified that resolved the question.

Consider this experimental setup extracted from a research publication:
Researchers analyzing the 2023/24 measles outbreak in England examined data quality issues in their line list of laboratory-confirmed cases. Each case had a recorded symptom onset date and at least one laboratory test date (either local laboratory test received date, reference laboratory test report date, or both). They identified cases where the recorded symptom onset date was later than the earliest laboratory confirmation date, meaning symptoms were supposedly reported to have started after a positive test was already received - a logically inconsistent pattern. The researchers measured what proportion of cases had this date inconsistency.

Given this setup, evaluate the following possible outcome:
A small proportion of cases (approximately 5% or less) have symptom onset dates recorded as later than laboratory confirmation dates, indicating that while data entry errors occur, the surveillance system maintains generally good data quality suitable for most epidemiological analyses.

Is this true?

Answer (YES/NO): YES